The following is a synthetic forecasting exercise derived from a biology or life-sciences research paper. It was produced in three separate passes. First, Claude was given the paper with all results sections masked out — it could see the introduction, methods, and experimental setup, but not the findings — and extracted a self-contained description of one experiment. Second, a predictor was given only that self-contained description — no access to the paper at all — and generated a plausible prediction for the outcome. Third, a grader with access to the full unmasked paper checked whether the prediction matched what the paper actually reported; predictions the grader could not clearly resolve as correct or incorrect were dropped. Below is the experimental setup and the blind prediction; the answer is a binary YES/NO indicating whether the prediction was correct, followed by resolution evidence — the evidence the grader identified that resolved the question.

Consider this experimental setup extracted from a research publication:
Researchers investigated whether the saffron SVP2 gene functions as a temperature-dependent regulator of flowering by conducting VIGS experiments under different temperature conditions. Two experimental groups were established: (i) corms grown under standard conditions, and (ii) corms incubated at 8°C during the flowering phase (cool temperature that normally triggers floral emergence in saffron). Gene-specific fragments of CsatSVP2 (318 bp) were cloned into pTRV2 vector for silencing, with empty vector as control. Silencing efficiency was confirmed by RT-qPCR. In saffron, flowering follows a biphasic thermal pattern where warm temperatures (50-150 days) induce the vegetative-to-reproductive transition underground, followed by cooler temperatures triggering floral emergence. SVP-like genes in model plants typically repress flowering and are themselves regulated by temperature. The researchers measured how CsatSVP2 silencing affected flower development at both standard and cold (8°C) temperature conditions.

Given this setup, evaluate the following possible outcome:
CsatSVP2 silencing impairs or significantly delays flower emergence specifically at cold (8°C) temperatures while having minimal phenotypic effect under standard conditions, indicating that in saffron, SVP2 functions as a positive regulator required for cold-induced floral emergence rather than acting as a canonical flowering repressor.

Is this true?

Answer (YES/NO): NO